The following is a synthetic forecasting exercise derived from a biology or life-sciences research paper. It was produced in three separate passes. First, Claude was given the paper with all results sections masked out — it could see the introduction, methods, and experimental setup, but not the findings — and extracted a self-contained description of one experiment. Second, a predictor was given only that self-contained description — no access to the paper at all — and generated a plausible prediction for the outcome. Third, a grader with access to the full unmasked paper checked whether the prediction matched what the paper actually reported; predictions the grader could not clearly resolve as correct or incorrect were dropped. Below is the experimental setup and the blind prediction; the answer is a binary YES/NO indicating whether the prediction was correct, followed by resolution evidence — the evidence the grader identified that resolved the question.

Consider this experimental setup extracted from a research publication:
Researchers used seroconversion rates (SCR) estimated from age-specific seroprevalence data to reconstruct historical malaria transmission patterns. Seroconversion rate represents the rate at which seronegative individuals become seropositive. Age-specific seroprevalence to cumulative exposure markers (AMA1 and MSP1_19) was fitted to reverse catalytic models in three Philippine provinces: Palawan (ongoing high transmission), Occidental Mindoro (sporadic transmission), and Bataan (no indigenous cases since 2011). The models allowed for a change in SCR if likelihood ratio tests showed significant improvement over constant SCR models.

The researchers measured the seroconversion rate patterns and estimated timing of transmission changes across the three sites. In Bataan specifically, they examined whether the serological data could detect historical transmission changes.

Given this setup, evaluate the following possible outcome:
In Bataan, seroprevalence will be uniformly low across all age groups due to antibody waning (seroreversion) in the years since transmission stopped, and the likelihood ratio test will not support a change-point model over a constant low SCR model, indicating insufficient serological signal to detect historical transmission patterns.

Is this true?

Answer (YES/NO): NO